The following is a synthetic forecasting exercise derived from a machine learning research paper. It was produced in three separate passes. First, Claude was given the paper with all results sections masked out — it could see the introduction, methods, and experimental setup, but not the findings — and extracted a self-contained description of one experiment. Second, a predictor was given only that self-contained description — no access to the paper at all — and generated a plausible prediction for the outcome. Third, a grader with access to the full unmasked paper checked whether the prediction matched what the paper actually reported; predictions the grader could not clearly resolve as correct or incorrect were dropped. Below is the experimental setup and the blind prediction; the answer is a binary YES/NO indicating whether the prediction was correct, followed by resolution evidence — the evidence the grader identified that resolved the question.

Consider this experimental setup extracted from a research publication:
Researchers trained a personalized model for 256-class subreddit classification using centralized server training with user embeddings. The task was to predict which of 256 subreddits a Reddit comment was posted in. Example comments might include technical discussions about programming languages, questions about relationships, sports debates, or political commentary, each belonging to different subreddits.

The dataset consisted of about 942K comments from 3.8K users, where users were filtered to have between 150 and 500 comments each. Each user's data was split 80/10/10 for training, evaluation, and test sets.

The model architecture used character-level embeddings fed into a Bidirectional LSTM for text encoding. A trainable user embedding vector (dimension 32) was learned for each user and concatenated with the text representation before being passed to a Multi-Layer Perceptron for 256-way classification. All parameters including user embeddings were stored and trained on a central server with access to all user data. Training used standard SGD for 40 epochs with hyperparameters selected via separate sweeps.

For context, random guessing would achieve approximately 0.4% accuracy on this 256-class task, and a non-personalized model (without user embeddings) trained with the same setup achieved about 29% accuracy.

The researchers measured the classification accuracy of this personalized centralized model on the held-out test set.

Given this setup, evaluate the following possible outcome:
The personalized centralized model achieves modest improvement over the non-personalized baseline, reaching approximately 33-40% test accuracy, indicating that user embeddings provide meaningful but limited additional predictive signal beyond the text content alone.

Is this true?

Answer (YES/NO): NO